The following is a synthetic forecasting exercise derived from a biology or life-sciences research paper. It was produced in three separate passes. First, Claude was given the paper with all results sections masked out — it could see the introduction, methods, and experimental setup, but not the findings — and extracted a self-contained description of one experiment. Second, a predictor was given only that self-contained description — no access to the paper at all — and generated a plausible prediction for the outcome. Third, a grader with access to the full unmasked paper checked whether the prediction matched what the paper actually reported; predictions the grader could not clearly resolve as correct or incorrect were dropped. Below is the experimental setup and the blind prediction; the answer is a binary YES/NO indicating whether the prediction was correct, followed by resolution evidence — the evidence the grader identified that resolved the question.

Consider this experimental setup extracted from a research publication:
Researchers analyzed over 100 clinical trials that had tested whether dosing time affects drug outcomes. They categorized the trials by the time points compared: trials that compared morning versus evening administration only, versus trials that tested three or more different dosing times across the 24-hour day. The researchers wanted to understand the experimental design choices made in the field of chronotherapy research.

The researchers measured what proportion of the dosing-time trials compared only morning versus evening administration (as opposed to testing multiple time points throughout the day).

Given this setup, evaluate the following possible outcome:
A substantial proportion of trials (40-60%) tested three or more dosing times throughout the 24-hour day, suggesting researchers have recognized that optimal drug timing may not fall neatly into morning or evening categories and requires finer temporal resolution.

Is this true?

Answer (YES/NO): NO